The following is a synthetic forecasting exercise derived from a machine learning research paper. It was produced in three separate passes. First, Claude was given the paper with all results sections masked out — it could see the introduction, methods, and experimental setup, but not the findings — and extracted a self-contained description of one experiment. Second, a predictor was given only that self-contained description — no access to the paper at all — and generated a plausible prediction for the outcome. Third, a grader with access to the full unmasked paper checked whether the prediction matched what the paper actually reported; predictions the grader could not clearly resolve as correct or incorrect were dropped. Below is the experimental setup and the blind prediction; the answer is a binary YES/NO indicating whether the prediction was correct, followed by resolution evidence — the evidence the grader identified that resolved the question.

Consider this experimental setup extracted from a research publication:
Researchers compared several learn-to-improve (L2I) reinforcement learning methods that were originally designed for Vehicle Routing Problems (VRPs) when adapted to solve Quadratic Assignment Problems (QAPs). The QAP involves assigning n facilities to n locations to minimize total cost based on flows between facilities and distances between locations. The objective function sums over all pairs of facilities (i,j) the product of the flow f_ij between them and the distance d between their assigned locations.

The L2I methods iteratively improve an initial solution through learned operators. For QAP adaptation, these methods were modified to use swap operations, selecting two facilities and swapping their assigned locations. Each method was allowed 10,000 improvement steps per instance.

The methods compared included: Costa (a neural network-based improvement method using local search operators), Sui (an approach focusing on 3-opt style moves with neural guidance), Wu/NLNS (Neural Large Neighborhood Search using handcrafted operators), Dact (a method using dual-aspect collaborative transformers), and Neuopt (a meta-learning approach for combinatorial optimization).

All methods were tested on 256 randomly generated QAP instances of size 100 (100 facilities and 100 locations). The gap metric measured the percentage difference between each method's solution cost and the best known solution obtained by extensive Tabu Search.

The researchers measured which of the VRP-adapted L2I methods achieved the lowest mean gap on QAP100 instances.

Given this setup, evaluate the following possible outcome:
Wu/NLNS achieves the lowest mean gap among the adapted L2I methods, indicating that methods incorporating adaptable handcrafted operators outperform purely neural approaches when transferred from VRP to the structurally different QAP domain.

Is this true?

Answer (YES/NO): NO